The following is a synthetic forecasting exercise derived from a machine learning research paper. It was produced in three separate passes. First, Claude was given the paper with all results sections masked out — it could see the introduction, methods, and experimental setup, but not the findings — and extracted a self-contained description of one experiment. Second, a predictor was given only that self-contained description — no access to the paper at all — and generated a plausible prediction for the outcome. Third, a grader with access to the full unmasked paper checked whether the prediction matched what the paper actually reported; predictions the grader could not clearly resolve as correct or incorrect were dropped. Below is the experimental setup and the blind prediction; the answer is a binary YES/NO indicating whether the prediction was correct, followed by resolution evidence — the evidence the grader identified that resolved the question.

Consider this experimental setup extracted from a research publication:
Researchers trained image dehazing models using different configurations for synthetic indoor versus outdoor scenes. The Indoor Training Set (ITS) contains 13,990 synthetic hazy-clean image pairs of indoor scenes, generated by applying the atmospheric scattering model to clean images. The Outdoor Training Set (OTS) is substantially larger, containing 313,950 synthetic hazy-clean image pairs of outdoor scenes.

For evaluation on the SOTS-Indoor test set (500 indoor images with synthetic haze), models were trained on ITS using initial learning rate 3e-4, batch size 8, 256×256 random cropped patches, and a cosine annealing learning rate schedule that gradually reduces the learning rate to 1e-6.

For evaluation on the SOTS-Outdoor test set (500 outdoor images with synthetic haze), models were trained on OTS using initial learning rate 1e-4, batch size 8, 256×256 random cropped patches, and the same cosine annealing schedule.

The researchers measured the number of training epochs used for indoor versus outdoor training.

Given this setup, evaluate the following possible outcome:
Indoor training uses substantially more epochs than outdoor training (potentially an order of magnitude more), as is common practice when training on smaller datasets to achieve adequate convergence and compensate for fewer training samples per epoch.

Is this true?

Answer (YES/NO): YES